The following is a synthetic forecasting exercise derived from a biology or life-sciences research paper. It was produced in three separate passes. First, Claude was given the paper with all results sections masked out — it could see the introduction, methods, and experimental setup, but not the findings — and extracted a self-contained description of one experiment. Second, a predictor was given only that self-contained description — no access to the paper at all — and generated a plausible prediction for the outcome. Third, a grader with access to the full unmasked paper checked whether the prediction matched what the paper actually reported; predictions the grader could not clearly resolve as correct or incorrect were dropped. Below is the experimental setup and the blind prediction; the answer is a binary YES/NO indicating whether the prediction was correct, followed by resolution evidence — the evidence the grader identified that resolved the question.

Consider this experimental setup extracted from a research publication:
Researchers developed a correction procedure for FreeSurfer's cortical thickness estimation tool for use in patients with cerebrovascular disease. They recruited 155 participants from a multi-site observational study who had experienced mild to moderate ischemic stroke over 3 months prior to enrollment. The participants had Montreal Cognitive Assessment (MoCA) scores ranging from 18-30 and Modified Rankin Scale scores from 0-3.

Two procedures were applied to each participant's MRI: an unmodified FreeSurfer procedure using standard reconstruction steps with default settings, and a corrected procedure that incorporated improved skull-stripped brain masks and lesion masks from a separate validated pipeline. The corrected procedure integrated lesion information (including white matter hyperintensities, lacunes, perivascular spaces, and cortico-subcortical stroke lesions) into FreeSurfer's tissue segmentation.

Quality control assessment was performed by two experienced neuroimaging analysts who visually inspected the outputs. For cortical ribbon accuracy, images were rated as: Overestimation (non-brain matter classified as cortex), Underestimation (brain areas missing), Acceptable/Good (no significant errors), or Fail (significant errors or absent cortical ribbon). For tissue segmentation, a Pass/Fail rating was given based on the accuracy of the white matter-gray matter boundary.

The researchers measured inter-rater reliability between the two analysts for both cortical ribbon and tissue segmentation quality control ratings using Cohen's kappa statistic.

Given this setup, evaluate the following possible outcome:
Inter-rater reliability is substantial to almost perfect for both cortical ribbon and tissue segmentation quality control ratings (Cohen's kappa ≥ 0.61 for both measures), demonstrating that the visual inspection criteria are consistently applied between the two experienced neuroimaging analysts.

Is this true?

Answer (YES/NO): YES